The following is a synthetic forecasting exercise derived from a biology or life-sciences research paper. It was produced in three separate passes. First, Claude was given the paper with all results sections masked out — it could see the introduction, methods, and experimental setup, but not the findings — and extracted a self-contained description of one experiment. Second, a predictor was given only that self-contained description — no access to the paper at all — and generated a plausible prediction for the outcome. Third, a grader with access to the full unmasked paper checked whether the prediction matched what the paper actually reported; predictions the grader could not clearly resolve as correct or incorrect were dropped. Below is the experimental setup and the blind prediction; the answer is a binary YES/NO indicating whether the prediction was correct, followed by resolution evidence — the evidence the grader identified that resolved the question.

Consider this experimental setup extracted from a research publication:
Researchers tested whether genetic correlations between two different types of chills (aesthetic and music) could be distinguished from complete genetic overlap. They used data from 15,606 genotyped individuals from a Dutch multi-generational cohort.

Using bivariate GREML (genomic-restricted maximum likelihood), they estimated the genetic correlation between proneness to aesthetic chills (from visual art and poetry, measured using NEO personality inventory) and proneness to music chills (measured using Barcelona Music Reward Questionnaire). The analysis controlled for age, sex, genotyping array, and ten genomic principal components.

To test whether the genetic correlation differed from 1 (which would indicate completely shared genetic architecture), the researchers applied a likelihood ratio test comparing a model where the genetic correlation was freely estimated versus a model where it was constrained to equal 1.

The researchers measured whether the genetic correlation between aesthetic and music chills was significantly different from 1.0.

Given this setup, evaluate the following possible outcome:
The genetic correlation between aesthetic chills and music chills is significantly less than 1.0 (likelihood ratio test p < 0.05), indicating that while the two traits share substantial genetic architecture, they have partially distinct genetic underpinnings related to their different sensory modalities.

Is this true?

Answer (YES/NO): YES